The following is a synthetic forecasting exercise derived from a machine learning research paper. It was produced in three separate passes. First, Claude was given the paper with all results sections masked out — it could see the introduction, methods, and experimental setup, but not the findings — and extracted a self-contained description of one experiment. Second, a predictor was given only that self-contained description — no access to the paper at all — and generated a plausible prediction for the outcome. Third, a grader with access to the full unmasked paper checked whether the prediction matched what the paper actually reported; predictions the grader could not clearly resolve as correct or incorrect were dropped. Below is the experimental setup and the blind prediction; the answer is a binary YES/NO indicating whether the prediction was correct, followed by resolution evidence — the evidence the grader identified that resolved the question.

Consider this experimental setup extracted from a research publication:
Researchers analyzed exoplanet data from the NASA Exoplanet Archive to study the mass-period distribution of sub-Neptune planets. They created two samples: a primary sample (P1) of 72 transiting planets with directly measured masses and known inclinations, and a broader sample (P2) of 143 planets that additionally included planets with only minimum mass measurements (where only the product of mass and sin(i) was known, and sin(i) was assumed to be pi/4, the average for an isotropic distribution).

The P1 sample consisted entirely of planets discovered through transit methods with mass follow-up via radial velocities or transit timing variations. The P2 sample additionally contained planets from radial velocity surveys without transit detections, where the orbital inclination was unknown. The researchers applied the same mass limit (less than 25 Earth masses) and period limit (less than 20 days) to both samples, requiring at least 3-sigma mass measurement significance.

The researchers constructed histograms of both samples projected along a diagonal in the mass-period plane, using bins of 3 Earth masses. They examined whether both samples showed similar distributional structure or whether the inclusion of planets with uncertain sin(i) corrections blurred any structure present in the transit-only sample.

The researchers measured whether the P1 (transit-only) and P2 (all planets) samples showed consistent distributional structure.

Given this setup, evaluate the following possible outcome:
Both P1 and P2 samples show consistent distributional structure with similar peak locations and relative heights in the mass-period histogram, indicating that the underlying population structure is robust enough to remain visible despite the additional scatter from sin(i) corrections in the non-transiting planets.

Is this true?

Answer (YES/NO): YES